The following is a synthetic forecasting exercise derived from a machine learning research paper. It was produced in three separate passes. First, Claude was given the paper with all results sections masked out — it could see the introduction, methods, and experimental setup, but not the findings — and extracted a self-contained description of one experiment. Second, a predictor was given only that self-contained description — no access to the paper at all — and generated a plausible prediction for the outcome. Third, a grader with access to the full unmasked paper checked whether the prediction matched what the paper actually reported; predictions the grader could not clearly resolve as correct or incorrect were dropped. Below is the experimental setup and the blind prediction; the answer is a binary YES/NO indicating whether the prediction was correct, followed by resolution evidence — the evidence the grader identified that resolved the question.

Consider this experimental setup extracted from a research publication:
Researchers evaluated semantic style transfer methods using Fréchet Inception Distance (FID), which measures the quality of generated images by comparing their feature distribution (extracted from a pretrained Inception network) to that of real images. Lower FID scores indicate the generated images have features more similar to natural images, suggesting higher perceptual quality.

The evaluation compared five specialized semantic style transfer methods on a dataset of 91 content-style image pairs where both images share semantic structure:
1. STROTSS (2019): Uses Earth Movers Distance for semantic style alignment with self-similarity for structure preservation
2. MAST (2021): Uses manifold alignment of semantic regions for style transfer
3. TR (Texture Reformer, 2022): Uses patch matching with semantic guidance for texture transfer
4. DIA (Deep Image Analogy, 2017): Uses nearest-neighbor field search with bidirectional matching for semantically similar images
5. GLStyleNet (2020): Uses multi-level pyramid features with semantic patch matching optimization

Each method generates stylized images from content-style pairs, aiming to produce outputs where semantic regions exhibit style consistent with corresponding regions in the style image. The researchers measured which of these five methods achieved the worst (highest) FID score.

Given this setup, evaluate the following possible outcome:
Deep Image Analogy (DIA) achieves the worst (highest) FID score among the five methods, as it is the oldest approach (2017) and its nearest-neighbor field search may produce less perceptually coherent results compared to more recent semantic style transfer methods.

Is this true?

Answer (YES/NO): YES